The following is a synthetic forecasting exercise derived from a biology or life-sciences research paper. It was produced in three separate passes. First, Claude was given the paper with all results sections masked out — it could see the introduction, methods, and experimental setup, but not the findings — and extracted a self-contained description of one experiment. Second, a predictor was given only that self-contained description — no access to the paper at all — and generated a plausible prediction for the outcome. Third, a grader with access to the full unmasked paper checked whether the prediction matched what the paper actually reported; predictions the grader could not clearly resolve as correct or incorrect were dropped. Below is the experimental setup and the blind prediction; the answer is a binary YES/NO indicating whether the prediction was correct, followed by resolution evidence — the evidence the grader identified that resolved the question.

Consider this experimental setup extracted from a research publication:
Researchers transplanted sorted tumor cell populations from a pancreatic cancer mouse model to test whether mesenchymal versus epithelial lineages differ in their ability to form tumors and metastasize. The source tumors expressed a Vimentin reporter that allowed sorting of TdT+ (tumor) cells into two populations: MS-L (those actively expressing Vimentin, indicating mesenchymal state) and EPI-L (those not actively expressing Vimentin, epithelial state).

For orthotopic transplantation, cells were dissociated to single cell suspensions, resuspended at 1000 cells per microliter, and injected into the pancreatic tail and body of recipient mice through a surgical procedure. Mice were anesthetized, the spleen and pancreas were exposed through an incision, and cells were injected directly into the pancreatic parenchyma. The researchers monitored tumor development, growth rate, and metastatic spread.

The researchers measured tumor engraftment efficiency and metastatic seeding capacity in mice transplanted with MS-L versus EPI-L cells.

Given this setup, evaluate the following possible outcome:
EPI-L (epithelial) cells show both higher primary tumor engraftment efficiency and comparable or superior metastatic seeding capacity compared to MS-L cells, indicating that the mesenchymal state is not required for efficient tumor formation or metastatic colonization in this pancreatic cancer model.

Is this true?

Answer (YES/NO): NO